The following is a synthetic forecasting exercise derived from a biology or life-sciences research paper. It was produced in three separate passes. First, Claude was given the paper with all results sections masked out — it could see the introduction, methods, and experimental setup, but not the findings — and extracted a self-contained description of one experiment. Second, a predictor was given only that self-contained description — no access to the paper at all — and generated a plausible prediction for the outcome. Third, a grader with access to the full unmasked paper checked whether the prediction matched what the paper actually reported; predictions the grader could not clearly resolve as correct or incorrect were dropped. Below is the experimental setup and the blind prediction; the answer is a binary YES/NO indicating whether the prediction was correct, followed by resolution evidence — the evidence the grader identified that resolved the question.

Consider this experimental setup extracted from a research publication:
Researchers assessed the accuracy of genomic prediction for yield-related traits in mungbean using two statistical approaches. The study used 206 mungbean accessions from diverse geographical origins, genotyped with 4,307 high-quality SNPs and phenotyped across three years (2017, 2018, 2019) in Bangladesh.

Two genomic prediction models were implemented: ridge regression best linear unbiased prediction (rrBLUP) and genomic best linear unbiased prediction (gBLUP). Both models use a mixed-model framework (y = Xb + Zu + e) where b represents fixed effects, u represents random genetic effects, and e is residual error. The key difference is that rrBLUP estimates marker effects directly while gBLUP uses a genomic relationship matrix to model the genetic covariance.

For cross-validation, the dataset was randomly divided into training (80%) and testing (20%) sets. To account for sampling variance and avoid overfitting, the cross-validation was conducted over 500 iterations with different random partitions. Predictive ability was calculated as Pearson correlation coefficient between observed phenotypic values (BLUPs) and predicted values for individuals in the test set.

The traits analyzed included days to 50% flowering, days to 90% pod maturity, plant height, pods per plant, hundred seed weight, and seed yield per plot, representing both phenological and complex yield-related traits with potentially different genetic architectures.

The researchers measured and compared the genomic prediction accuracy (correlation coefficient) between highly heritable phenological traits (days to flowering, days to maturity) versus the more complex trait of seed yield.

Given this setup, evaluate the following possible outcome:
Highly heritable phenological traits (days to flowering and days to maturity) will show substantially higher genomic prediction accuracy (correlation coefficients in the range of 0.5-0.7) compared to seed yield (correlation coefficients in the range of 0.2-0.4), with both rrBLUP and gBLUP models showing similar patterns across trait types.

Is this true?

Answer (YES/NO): NO